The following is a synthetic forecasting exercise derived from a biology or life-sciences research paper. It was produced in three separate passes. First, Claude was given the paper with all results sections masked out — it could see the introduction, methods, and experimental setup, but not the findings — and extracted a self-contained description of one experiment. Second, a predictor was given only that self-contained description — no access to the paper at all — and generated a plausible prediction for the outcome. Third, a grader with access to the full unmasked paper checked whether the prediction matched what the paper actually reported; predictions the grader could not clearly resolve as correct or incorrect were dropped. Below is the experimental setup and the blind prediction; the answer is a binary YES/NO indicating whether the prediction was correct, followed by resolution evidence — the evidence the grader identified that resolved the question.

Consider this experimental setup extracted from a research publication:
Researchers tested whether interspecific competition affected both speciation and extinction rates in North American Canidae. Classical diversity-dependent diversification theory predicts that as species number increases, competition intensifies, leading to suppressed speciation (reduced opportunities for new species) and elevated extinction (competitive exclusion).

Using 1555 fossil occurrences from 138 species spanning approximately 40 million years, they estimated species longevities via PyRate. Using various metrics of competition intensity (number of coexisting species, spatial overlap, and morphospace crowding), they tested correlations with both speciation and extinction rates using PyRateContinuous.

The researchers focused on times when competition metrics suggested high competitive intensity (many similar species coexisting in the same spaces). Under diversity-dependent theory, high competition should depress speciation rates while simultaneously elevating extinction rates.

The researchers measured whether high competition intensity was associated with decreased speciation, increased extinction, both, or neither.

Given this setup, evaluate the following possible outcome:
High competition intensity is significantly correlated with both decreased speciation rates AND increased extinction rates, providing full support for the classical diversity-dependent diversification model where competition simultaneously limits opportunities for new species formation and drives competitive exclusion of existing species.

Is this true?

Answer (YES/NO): NO